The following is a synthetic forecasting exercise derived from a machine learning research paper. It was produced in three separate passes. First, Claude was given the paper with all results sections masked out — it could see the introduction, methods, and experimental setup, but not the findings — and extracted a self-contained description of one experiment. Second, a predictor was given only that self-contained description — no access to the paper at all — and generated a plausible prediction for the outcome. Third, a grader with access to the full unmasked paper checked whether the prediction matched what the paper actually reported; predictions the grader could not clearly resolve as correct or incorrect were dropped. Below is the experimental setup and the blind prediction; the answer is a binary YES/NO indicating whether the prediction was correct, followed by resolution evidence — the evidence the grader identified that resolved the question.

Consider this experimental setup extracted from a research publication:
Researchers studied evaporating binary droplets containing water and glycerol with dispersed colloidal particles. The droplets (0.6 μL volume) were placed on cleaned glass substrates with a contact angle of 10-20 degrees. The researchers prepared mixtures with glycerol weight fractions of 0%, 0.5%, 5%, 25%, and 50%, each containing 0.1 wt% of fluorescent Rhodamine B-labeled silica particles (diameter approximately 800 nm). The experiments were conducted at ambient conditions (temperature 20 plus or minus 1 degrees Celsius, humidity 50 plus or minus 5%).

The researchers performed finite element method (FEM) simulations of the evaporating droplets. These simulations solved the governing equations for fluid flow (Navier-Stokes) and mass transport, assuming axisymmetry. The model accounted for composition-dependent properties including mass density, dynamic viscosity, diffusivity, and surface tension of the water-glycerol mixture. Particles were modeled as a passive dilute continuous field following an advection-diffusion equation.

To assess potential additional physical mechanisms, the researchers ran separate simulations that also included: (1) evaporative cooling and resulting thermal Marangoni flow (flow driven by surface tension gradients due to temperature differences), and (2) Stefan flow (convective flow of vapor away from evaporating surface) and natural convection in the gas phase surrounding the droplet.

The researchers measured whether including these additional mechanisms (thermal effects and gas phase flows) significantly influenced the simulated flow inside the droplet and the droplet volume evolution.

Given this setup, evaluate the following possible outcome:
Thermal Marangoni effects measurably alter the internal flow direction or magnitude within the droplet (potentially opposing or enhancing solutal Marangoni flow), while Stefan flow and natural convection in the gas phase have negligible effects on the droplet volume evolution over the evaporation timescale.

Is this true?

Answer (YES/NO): NO